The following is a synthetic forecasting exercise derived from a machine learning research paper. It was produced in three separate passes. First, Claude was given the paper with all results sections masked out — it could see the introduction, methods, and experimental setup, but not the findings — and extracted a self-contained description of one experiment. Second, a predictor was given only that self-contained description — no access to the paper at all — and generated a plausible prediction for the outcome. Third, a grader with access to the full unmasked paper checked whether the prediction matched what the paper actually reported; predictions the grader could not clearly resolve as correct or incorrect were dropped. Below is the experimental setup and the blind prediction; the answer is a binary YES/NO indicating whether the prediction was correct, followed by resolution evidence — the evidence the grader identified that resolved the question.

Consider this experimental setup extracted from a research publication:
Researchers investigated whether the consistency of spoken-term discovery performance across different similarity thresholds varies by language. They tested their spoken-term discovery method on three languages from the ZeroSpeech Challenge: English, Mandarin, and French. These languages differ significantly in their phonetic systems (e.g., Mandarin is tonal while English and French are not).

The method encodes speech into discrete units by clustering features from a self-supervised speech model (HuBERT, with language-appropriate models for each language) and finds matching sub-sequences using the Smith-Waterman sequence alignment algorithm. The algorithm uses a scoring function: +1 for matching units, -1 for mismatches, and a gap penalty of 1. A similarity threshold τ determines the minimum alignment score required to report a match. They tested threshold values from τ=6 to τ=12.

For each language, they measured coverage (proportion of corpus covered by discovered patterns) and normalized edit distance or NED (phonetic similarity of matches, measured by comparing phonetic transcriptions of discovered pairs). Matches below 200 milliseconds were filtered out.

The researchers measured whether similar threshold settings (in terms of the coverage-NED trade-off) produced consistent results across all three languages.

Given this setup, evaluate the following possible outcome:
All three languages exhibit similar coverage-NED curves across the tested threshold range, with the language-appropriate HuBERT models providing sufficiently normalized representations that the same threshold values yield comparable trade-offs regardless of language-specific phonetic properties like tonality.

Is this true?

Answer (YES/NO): YES